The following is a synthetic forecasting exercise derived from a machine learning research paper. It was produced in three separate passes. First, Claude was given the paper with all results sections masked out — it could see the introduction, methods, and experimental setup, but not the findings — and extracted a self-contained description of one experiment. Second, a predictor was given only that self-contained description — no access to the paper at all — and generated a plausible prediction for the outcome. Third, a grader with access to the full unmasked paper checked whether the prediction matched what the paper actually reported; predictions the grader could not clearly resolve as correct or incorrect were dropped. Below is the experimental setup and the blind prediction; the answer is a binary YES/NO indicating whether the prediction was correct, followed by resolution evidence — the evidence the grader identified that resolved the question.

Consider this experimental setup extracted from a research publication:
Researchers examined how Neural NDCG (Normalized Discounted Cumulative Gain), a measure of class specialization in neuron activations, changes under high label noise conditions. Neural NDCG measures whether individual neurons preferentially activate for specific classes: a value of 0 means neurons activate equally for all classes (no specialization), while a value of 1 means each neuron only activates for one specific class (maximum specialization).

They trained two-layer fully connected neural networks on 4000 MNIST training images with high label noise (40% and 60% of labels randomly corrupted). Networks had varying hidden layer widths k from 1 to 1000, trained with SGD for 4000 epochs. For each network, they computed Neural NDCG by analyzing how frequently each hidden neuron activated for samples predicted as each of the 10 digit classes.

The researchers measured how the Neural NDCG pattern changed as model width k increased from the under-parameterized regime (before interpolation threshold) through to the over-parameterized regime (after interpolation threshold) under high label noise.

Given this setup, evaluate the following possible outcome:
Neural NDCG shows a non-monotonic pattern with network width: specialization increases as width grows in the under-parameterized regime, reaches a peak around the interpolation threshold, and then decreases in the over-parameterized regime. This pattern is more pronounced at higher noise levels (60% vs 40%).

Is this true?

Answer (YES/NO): NO